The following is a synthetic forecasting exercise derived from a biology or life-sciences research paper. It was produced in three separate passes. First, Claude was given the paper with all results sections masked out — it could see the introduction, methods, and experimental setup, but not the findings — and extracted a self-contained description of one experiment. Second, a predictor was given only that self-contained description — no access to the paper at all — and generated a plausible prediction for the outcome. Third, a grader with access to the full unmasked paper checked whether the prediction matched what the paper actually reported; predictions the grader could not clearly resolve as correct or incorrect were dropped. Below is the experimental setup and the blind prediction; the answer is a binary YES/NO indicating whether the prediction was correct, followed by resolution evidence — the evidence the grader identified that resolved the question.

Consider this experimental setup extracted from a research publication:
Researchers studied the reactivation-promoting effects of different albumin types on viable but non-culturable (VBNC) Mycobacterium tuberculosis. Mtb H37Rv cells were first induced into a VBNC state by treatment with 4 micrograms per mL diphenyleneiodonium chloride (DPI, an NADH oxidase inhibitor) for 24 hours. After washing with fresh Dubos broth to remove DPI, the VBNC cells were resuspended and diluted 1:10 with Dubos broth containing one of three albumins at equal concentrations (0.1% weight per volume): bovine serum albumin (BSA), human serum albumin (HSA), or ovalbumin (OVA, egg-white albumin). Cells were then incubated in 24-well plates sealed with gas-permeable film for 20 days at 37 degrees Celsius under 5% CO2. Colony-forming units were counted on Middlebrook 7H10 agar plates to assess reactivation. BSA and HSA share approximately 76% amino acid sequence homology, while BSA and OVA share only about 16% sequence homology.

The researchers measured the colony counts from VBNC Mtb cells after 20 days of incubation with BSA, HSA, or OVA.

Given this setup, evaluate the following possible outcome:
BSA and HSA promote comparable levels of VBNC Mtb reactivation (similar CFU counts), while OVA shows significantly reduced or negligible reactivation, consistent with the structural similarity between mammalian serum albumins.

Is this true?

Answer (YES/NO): YES